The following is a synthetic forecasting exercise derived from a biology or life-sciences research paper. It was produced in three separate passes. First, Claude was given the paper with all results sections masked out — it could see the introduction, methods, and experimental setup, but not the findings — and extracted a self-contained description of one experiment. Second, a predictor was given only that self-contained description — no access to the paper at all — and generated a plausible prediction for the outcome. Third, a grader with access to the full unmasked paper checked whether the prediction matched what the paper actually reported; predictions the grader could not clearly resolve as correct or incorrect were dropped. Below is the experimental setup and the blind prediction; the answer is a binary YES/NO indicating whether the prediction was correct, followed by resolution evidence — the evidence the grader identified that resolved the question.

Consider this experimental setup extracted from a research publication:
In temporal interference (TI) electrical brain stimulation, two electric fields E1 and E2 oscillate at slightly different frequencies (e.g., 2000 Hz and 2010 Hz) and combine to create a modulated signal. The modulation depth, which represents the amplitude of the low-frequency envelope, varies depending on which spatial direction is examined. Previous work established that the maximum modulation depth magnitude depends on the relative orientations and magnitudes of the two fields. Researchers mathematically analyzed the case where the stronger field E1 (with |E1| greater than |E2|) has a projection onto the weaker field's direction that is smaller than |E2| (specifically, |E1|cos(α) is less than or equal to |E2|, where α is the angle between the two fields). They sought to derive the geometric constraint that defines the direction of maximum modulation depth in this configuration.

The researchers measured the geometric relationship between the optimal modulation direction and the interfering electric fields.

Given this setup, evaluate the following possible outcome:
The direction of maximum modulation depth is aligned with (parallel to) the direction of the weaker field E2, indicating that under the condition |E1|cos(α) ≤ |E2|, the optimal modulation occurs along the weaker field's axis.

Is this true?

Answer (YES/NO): NO